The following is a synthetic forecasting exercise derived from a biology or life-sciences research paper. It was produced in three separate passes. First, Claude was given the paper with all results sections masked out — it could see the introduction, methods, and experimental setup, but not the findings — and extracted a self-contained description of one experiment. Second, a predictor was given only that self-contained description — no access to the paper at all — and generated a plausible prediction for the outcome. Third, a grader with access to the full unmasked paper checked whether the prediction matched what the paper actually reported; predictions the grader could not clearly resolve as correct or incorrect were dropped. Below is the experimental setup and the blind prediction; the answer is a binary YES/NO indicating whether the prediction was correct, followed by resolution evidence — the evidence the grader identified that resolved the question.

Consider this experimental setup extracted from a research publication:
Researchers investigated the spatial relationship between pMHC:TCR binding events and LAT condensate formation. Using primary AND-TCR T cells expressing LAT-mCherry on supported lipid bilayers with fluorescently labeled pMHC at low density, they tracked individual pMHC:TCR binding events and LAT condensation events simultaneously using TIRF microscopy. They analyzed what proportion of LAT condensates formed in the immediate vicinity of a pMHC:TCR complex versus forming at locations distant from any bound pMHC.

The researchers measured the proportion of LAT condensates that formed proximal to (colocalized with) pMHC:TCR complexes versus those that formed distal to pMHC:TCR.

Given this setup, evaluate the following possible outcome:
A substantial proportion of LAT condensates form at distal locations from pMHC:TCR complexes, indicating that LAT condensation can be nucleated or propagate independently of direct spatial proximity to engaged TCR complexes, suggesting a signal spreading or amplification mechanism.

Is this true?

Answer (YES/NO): YES